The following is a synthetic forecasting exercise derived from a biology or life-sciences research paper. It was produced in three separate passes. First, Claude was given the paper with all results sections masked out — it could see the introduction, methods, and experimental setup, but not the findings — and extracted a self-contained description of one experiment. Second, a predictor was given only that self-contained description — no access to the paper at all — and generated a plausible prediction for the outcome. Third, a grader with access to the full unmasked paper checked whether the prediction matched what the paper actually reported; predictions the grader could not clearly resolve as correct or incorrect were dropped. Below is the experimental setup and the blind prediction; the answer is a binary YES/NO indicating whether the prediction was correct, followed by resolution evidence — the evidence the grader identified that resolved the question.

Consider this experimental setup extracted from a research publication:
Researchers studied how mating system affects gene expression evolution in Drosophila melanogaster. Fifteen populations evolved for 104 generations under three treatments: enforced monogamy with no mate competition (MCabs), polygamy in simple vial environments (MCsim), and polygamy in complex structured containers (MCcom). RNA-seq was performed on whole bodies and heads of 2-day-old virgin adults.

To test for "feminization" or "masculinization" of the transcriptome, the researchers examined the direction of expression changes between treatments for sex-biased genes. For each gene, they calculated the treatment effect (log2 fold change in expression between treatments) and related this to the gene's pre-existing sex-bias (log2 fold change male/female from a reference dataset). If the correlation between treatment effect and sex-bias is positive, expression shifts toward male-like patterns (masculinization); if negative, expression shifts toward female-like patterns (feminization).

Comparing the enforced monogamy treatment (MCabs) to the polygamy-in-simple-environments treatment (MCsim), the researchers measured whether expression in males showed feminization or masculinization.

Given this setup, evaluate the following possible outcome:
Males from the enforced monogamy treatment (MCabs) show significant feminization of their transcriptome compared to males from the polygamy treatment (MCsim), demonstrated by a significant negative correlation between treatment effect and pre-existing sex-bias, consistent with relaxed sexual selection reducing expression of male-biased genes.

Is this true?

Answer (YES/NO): NO